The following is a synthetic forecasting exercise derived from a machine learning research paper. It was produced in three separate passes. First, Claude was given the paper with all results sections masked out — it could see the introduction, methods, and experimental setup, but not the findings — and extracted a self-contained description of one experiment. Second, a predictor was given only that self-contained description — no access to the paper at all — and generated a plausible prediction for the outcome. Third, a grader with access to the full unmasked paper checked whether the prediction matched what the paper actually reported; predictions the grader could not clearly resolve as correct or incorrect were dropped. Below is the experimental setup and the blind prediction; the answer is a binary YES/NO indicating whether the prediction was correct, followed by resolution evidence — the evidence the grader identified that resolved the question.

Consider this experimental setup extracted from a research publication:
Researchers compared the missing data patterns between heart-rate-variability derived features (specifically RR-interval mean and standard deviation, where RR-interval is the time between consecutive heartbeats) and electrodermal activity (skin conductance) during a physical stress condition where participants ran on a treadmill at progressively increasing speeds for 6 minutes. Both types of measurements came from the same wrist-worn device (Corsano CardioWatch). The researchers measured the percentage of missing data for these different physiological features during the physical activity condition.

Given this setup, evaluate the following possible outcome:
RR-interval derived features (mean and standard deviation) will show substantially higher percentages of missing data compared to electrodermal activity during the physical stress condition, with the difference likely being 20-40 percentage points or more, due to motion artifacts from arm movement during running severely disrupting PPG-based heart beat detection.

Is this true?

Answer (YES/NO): YES